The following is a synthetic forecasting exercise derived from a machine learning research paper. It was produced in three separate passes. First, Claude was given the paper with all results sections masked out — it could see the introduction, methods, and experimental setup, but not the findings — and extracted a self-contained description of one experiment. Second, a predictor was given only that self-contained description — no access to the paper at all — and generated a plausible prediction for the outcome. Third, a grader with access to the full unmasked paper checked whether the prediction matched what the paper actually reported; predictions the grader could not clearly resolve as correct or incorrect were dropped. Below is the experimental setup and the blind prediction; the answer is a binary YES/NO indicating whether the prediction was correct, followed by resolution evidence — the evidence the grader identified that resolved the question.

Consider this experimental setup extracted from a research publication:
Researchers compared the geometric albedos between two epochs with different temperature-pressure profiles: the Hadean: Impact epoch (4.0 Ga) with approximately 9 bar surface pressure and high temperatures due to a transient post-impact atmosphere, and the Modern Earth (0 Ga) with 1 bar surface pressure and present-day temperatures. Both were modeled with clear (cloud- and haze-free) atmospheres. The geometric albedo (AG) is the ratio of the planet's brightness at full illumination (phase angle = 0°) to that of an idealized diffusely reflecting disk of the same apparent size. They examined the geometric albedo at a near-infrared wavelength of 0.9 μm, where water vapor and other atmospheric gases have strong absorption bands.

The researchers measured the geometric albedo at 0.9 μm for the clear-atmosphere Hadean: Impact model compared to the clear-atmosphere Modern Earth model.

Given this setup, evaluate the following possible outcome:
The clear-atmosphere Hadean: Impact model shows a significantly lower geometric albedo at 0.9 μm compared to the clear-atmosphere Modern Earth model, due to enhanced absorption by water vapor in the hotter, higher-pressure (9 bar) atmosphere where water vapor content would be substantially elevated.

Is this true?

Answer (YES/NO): NO